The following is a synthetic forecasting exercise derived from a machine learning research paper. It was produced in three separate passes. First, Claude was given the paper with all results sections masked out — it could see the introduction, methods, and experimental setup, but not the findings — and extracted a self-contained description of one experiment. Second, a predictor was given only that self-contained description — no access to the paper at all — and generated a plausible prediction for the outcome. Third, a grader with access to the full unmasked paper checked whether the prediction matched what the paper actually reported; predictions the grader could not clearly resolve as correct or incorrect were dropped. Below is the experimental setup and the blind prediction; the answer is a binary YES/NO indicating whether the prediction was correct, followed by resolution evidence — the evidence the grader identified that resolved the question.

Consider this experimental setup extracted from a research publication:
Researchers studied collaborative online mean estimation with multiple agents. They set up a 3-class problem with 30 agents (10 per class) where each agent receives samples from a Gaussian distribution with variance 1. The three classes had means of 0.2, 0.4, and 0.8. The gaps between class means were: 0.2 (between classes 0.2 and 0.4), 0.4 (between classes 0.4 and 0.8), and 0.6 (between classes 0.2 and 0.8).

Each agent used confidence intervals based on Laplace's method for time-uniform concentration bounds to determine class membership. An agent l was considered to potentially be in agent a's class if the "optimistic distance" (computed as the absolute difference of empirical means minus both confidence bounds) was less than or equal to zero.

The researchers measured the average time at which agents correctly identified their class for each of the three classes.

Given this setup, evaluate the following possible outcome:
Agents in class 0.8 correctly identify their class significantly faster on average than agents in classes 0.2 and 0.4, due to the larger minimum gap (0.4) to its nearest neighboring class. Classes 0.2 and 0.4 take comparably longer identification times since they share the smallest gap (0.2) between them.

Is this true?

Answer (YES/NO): YES